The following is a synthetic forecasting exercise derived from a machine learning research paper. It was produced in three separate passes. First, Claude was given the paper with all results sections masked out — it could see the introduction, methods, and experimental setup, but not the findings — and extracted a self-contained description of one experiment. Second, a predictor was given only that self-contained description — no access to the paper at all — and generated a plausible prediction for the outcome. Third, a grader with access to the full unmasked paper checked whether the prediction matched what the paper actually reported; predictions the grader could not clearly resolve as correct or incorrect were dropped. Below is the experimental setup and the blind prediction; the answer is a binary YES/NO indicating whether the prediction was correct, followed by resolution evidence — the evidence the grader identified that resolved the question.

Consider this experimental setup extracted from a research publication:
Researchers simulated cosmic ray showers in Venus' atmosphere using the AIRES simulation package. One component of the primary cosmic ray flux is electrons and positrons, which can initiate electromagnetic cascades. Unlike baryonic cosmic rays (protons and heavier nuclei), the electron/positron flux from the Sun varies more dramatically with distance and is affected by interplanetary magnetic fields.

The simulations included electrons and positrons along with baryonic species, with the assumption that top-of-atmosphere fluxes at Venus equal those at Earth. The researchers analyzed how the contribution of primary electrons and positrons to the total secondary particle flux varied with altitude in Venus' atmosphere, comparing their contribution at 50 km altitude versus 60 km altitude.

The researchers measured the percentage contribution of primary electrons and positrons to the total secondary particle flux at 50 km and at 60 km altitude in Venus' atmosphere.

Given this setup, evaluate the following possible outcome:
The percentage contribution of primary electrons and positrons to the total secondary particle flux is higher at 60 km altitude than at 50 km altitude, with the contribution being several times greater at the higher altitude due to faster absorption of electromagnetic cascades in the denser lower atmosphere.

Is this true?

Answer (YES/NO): NO